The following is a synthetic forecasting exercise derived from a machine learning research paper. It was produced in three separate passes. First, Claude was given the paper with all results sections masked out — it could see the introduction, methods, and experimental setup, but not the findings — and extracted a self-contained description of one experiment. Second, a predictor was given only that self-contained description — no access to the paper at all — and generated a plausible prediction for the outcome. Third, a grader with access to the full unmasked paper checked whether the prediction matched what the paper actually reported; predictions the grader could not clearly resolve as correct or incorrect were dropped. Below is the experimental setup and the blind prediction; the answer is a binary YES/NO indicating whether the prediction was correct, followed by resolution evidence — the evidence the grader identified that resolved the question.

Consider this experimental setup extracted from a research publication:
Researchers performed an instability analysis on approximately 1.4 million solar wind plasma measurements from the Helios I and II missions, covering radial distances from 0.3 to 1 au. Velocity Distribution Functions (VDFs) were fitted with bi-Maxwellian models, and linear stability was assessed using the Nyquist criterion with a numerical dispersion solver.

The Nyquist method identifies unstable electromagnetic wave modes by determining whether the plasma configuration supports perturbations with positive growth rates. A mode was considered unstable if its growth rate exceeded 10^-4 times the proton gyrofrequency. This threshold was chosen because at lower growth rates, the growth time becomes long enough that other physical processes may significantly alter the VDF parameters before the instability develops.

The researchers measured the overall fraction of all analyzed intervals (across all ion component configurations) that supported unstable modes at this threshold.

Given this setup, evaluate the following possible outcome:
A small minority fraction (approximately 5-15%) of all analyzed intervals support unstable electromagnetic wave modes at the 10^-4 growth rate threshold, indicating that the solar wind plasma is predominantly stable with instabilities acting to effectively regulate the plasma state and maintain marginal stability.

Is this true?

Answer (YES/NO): NO